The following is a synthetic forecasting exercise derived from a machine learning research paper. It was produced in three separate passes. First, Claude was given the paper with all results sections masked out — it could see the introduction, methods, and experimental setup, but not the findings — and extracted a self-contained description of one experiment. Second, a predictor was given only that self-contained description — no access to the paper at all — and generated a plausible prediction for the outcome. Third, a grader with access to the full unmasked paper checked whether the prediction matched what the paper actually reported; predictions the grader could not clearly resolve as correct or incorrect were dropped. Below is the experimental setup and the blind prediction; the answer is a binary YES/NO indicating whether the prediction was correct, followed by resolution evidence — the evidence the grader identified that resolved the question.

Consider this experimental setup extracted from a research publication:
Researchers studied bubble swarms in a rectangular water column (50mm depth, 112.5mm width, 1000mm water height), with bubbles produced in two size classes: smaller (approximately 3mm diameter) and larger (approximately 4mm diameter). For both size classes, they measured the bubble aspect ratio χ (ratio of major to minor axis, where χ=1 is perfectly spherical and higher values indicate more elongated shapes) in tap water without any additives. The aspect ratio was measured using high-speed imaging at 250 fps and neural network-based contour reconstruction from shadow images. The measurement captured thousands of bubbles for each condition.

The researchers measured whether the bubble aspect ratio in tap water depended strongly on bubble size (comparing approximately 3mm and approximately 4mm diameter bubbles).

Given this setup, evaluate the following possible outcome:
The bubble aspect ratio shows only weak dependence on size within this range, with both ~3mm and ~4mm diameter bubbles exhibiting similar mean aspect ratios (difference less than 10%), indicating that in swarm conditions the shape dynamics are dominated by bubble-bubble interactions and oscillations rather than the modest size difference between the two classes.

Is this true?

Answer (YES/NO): YES